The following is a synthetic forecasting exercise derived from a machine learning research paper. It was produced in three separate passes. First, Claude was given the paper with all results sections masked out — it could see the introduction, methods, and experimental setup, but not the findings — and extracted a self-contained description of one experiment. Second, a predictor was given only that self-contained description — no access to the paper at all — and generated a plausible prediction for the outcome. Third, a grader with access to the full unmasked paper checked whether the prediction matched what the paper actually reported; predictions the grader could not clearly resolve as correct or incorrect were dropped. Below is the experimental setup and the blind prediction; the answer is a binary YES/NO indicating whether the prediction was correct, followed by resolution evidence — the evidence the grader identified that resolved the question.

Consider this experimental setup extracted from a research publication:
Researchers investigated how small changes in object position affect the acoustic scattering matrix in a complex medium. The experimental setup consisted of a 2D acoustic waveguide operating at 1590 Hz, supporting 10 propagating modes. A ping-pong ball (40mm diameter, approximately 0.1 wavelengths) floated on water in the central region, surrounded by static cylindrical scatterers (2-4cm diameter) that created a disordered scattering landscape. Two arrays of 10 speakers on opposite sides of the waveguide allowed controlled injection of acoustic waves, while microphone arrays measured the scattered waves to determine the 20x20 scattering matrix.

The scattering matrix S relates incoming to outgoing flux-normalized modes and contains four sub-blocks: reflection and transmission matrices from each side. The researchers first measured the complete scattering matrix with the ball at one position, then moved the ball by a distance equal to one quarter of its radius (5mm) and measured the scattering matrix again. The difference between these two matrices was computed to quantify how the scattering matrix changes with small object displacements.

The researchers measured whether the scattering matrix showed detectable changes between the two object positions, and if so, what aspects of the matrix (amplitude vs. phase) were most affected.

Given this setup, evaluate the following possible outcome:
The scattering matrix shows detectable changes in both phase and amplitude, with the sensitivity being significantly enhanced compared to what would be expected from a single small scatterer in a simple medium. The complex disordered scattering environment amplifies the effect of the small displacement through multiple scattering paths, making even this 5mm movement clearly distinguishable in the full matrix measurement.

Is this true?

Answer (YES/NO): NO